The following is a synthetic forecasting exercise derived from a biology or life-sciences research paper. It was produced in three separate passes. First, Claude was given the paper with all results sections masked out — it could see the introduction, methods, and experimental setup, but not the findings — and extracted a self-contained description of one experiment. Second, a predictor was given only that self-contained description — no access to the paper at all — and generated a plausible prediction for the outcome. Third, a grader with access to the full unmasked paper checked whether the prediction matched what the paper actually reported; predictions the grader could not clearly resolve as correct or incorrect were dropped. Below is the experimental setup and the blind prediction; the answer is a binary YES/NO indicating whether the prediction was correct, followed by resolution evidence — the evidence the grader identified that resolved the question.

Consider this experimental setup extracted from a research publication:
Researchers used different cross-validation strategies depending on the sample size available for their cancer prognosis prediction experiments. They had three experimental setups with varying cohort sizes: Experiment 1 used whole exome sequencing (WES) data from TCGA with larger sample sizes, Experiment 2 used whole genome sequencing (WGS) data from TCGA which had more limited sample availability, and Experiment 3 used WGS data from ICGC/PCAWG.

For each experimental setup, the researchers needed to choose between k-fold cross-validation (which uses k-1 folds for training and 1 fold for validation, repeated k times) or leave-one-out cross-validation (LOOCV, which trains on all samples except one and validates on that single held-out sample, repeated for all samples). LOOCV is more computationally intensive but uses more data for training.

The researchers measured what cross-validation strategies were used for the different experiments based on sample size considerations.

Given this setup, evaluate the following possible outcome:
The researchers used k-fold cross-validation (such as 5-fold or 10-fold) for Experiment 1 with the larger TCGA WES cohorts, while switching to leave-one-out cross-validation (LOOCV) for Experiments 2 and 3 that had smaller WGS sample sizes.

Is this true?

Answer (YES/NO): YES